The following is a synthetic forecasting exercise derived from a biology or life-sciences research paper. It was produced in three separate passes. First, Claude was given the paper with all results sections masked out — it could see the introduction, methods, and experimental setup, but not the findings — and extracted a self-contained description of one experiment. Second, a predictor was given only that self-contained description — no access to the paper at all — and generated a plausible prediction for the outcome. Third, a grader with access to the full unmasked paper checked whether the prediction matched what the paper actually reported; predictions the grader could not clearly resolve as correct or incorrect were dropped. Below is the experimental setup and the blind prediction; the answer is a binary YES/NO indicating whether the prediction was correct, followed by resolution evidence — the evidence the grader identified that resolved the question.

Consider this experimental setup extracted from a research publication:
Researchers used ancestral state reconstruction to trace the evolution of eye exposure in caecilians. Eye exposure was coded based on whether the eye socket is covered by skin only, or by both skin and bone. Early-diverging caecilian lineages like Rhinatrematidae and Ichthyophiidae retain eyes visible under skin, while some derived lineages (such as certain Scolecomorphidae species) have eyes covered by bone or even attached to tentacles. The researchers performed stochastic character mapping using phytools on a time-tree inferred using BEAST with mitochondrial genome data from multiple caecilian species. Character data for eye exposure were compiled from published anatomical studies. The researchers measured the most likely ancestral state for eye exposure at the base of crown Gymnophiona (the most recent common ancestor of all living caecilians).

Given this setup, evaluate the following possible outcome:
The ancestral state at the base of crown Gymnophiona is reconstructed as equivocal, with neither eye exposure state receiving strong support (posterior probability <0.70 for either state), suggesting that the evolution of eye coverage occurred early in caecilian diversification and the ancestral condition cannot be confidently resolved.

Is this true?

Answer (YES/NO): NO